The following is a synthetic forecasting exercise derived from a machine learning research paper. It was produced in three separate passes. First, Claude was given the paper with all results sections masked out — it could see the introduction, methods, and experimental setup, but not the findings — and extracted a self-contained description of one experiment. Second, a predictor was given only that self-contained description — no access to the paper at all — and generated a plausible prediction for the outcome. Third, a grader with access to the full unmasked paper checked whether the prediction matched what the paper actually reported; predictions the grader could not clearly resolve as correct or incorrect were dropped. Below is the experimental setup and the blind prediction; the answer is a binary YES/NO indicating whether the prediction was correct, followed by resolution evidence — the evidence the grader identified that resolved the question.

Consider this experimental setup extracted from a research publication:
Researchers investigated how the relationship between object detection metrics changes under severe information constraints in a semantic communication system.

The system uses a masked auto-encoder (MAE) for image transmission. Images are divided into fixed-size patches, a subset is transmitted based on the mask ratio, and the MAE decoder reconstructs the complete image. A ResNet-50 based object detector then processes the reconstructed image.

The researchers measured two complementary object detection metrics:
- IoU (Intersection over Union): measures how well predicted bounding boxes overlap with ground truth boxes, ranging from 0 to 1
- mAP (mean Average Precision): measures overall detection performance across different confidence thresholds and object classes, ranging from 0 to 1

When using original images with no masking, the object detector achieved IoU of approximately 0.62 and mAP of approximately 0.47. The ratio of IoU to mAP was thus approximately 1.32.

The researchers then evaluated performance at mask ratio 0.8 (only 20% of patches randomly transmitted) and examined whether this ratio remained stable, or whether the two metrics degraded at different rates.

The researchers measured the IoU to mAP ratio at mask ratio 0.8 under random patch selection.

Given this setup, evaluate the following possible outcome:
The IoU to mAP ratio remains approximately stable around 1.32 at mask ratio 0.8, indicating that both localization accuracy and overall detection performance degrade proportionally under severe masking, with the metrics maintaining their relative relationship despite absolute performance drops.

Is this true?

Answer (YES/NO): NO